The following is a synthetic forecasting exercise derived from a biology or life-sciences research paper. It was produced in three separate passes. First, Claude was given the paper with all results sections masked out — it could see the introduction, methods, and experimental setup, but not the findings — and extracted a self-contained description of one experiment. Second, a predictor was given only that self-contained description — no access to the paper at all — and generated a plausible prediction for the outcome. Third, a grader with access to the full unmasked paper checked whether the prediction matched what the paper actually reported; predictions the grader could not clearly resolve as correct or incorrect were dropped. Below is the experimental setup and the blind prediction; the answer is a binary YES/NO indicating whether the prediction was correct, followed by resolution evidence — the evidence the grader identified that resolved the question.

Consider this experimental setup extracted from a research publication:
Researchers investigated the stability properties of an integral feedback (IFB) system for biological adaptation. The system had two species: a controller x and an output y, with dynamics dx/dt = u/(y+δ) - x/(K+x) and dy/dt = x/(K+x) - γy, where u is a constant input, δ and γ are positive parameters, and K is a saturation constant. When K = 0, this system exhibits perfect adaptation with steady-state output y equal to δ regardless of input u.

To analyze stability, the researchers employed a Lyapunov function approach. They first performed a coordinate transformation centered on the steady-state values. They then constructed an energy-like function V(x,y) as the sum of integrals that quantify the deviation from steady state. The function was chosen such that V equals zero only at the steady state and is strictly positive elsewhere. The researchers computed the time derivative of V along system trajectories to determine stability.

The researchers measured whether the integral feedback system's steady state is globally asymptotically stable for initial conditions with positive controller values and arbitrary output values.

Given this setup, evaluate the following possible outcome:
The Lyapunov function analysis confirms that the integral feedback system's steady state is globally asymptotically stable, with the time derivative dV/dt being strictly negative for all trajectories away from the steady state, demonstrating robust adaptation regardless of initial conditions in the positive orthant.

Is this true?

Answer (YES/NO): NO